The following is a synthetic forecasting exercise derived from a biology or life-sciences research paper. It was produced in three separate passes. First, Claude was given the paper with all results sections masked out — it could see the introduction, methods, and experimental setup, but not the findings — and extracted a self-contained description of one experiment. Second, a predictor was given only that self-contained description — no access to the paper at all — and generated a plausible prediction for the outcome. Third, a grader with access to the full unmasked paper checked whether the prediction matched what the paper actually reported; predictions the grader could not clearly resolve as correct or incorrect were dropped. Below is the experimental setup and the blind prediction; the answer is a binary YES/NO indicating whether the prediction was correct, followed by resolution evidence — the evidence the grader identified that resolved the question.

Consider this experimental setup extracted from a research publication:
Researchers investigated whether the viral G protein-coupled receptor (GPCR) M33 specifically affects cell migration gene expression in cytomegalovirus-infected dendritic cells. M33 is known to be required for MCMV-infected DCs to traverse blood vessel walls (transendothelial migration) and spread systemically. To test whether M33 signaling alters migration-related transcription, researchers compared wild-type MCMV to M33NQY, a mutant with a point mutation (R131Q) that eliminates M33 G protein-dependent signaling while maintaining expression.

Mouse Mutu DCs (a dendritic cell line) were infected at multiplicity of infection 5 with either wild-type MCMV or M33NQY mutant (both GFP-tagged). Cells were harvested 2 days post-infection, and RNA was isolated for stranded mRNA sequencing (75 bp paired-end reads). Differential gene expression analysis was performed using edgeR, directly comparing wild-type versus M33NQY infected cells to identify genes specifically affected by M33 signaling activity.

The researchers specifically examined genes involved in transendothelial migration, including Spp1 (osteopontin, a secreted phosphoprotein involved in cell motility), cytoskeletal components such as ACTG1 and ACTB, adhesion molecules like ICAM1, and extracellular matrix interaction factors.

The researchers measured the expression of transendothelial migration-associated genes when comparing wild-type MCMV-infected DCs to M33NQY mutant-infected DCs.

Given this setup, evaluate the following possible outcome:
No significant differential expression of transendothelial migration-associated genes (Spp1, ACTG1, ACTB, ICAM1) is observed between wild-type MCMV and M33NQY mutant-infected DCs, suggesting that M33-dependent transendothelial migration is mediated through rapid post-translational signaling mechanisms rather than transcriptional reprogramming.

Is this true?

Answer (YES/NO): NO